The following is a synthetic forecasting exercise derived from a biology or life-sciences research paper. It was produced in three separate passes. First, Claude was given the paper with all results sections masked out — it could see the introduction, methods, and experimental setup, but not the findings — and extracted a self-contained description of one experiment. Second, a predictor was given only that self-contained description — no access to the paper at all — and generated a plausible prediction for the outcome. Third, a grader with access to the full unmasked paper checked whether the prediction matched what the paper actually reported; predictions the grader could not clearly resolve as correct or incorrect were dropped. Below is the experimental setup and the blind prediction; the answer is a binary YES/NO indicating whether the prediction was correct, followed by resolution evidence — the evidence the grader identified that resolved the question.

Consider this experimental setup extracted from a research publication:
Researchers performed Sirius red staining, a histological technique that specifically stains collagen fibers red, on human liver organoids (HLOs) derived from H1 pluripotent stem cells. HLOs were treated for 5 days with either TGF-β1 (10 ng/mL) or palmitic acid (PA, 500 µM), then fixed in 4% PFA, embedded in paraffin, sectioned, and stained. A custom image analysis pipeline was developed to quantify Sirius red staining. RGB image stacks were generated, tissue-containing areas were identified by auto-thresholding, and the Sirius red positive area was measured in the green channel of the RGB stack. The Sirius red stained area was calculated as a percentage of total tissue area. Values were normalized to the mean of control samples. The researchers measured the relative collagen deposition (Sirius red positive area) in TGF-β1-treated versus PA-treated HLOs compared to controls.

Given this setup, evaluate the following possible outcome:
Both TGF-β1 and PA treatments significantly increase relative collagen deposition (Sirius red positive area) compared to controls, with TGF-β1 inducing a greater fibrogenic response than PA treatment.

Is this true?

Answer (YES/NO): NO